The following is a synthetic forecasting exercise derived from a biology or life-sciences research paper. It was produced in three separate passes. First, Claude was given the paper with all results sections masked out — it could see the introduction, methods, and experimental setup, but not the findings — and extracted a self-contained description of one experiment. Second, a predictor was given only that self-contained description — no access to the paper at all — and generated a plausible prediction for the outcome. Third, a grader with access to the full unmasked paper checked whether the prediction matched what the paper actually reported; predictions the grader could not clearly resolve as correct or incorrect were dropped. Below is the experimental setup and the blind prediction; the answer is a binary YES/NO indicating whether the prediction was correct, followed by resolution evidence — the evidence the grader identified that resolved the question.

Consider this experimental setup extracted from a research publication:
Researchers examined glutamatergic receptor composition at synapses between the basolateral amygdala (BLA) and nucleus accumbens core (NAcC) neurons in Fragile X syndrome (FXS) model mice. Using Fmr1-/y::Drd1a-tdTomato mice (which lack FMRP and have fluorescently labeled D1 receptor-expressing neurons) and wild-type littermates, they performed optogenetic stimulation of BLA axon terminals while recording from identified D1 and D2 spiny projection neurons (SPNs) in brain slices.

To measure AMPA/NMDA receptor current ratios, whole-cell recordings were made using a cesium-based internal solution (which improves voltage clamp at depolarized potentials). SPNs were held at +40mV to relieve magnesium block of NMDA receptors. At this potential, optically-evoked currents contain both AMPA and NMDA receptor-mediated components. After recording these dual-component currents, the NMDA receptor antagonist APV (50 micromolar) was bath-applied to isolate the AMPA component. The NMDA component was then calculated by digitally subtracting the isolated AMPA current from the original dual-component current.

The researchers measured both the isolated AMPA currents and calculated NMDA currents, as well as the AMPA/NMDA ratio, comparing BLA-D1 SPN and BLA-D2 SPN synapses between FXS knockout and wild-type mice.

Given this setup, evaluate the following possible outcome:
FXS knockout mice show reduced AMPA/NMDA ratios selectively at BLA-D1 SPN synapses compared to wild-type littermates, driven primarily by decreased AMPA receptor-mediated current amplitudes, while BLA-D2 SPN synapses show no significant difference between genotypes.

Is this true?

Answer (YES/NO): NO